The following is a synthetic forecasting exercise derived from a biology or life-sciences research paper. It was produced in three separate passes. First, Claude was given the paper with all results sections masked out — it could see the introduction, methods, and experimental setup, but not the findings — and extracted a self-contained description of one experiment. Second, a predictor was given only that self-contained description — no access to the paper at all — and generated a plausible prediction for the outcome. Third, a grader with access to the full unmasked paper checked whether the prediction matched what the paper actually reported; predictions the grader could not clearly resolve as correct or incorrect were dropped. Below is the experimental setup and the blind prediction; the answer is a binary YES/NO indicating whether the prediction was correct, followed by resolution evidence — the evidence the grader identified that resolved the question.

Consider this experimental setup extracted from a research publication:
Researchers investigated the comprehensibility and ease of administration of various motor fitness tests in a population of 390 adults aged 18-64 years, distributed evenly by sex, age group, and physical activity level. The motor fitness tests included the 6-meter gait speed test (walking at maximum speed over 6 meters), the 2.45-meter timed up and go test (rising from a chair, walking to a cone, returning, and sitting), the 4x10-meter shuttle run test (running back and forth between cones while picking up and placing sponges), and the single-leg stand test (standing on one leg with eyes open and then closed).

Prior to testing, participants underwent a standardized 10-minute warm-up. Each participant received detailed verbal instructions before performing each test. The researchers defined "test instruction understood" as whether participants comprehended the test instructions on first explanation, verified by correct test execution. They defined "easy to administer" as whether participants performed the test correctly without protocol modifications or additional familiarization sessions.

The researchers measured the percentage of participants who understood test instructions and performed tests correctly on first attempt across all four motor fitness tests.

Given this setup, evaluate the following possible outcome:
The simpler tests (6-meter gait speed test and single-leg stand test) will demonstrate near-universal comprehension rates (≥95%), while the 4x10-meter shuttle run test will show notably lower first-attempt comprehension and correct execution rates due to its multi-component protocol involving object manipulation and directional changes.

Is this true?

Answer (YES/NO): NO